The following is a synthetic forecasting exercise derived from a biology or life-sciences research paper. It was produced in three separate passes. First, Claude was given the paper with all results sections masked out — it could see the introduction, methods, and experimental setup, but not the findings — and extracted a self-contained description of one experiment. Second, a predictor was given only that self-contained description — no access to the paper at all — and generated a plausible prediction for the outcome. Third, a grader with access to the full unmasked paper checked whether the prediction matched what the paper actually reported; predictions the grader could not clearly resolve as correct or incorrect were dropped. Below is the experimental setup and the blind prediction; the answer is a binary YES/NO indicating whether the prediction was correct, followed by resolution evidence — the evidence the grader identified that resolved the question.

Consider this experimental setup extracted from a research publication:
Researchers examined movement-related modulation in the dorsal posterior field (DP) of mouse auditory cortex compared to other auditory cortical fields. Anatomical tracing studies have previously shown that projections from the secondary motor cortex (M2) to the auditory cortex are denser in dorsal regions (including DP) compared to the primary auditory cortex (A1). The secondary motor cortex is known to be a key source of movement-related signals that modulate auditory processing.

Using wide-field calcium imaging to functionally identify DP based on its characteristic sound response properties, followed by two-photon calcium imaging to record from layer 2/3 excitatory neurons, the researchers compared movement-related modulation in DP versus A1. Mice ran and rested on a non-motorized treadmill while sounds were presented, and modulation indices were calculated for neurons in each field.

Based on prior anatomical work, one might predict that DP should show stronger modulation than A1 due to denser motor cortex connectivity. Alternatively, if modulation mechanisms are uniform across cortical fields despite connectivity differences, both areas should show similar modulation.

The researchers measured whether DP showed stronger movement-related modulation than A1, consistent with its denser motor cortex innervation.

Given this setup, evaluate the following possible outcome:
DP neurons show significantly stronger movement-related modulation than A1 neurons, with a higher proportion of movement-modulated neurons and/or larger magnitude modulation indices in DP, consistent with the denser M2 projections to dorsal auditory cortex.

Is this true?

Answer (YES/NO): YES